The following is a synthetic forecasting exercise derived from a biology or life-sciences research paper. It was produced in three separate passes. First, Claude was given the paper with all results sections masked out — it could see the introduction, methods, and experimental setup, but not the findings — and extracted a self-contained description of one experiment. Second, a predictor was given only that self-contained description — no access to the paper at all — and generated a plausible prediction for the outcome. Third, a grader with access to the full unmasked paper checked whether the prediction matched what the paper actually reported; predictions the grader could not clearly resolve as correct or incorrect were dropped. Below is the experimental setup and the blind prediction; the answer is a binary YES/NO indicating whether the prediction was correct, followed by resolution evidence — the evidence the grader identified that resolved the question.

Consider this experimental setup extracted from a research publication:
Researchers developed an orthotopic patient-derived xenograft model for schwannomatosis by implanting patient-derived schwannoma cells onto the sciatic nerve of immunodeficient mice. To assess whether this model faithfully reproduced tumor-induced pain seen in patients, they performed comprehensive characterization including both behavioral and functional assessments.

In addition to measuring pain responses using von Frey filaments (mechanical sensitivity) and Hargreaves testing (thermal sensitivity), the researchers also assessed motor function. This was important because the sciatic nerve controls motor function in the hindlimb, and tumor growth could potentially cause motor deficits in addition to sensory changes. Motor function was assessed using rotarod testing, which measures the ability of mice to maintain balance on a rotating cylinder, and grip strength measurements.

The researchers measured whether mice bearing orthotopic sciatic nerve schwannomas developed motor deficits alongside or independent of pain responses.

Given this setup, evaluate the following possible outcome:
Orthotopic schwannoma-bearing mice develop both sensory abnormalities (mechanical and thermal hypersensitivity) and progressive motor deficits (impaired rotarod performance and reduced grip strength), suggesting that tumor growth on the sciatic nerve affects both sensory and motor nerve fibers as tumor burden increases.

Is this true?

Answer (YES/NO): NO